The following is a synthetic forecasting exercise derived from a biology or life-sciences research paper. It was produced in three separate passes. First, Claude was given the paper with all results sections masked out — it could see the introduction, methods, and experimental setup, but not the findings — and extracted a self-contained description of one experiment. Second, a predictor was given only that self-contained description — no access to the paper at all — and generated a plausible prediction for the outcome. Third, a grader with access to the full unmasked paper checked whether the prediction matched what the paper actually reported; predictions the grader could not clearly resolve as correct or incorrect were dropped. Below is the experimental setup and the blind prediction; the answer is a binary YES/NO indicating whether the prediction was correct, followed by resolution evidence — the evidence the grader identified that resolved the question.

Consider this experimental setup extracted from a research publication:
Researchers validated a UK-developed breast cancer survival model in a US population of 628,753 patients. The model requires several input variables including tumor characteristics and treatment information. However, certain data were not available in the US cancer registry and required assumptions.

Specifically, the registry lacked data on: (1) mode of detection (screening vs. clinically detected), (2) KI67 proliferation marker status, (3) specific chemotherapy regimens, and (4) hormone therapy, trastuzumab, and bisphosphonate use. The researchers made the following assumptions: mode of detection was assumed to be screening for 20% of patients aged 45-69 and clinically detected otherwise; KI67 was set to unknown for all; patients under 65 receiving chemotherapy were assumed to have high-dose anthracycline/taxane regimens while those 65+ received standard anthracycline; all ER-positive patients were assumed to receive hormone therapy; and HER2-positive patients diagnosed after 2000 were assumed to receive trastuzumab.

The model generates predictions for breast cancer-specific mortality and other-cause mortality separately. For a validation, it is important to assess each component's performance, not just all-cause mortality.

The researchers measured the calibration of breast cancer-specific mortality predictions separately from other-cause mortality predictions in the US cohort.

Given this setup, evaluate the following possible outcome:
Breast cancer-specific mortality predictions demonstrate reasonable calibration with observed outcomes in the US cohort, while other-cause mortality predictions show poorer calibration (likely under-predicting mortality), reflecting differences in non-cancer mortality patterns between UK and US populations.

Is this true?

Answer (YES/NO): NO